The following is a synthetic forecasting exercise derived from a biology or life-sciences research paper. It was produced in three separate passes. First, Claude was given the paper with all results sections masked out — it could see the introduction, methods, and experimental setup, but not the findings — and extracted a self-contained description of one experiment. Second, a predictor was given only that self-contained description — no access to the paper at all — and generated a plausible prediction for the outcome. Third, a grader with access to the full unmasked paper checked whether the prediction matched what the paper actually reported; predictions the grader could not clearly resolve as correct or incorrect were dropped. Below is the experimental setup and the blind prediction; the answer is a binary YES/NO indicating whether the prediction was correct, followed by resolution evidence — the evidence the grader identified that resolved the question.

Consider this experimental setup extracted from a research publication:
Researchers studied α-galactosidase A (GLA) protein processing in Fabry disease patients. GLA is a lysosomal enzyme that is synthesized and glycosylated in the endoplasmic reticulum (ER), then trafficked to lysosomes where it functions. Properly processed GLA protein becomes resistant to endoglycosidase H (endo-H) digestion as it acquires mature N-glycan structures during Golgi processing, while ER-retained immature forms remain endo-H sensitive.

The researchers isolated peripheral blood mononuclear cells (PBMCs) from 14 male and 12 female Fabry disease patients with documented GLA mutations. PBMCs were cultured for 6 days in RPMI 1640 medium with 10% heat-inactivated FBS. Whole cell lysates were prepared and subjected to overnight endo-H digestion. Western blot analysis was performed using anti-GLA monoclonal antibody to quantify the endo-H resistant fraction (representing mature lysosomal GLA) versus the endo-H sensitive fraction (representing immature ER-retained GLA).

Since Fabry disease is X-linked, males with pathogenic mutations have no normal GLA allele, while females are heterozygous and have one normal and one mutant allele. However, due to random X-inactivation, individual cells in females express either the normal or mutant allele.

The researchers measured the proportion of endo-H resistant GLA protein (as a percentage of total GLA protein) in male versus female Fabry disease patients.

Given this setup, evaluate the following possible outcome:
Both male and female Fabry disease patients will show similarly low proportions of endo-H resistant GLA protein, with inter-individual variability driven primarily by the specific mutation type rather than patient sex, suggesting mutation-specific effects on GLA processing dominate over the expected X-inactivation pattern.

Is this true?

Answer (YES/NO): NO